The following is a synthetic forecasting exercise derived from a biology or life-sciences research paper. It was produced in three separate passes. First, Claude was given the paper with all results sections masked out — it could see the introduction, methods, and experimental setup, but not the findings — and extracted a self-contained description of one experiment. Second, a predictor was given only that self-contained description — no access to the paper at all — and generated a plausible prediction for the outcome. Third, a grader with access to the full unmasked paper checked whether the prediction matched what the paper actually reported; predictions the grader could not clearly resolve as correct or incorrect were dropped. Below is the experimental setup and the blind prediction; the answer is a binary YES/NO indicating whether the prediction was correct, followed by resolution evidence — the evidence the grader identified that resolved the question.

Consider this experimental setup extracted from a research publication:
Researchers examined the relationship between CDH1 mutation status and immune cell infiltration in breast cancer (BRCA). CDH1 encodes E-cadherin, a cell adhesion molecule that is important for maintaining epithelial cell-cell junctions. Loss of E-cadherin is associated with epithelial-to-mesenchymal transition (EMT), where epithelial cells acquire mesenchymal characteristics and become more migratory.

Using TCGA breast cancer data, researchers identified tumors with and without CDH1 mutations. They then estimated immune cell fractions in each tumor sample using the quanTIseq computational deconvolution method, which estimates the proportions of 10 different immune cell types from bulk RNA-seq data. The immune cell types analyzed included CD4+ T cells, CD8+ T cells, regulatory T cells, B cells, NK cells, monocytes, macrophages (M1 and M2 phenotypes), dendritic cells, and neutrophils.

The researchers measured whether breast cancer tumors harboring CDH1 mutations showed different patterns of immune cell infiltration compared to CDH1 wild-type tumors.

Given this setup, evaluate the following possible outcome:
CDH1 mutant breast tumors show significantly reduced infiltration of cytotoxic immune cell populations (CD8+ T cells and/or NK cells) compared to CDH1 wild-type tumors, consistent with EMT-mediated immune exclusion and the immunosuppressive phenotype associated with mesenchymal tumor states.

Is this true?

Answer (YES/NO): NO